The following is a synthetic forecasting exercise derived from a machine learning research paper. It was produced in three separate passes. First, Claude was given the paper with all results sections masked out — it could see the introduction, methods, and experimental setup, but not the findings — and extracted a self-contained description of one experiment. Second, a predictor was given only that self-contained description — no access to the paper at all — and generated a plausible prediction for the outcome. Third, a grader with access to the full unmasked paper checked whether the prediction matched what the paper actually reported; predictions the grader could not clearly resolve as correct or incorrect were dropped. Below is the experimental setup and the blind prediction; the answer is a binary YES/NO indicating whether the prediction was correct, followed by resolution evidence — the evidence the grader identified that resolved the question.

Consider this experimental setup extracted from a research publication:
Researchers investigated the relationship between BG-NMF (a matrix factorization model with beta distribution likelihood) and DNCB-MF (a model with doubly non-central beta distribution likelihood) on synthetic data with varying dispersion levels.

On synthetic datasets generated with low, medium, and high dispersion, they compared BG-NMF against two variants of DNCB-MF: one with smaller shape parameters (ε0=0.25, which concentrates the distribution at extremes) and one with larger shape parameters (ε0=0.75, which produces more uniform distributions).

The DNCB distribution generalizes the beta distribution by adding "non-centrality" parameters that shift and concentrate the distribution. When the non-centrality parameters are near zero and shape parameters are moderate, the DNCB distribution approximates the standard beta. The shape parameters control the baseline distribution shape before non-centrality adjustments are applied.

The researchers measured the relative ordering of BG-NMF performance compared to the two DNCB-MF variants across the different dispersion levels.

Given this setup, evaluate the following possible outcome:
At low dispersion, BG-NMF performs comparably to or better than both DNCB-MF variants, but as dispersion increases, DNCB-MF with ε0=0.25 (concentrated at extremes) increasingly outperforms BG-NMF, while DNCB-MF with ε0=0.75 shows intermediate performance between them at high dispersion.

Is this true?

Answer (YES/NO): NO